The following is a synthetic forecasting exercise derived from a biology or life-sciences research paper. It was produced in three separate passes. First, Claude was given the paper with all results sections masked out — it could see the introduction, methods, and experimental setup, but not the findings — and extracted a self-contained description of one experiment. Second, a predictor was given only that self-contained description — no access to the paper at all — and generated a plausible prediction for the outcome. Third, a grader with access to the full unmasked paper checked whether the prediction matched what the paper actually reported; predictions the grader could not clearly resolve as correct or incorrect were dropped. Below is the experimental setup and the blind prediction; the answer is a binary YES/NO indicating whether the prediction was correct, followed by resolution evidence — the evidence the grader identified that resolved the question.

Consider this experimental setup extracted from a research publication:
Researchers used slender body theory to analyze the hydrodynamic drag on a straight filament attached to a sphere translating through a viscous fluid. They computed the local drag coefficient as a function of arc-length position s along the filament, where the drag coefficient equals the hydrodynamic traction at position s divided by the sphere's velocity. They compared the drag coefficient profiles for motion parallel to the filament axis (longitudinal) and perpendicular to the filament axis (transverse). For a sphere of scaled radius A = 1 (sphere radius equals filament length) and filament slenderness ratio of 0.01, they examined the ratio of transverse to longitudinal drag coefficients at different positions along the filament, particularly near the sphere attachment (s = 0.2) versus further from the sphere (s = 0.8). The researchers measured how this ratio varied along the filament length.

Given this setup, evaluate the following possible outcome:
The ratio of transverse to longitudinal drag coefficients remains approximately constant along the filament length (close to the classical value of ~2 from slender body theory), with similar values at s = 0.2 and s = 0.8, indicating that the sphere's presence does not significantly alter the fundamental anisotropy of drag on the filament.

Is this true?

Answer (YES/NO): NO